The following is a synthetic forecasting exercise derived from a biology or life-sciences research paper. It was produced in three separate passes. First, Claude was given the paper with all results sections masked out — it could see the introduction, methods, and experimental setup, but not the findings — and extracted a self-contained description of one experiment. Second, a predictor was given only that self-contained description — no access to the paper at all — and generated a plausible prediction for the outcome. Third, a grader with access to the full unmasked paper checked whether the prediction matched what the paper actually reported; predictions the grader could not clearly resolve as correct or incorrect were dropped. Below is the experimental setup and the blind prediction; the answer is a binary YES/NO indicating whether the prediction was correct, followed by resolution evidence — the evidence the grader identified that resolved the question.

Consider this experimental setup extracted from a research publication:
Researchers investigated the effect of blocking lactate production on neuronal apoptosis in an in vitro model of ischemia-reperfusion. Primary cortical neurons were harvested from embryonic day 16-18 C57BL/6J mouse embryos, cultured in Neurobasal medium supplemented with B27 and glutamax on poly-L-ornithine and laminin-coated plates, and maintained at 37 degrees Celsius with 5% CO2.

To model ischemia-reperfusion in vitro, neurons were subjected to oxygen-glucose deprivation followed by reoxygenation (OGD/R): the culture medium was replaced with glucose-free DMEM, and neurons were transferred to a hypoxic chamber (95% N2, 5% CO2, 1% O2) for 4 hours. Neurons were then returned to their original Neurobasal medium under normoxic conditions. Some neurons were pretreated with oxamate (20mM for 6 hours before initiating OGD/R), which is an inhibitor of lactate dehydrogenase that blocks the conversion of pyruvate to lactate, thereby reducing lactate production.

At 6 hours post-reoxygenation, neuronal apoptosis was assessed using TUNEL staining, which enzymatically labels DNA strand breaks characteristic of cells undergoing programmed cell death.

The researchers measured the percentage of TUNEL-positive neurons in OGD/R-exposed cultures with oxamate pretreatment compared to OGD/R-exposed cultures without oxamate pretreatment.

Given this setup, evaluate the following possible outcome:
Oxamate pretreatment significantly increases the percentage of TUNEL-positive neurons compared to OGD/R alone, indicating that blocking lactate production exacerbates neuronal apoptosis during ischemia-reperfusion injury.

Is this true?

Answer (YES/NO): YES